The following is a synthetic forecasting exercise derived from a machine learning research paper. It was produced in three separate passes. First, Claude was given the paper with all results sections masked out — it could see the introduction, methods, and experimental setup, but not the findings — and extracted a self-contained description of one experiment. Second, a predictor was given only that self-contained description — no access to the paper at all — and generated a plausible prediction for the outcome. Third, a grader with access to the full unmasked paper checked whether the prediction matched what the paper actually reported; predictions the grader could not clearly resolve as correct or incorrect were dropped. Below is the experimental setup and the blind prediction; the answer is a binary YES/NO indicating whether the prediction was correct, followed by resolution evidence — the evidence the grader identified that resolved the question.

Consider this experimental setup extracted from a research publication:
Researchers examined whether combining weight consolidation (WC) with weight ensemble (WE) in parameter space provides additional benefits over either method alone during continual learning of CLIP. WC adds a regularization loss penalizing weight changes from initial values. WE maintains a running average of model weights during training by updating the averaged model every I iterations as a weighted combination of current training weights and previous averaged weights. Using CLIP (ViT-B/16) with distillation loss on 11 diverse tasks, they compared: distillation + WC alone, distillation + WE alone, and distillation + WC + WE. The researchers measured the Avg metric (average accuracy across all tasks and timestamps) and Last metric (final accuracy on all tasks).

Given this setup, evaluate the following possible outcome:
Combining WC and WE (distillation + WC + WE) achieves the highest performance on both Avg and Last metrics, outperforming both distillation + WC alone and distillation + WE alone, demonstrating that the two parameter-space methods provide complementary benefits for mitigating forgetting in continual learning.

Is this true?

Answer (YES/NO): NO